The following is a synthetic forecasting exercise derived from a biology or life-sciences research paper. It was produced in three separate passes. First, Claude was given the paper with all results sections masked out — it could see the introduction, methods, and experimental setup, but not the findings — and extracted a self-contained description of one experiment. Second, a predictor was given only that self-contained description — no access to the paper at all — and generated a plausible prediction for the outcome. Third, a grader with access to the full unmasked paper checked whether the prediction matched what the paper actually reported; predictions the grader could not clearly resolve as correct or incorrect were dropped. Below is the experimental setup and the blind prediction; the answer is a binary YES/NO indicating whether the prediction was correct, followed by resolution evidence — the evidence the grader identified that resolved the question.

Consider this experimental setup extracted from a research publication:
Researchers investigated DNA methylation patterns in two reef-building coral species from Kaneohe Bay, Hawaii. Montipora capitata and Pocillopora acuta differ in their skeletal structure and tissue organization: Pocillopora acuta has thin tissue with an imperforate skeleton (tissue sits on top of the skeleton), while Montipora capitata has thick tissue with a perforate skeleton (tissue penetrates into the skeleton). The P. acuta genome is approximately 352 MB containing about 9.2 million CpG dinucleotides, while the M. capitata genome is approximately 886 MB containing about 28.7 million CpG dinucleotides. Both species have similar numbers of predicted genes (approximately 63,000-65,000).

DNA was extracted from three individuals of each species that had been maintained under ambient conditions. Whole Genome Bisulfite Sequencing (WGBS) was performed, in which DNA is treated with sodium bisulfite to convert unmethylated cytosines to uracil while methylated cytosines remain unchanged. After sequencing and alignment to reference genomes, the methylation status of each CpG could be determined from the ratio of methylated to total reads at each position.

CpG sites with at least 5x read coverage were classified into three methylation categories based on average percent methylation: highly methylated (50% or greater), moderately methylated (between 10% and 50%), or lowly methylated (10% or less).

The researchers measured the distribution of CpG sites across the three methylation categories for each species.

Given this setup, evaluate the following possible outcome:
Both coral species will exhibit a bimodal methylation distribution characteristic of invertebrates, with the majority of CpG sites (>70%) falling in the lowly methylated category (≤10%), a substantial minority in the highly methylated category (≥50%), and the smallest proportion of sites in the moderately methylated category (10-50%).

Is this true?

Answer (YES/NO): NO